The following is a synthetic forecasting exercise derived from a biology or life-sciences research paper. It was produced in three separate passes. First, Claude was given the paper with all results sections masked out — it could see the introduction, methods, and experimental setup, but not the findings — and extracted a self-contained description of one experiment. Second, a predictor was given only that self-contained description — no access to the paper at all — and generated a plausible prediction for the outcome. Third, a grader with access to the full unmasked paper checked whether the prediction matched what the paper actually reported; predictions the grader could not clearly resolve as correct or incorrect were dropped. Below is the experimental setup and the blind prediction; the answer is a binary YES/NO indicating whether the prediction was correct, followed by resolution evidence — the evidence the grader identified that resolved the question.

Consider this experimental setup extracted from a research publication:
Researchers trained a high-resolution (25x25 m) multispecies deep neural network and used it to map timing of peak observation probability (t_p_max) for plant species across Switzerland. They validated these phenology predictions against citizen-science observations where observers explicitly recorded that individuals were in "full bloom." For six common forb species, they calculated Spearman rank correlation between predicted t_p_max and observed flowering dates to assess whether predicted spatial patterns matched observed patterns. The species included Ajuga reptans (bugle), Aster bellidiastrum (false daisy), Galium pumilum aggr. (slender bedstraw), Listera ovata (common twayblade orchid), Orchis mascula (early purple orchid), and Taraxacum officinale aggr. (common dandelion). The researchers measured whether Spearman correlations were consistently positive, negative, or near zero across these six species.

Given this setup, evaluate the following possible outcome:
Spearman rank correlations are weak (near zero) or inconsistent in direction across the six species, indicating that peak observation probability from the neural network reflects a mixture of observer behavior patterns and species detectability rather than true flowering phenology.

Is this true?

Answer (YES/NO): NO